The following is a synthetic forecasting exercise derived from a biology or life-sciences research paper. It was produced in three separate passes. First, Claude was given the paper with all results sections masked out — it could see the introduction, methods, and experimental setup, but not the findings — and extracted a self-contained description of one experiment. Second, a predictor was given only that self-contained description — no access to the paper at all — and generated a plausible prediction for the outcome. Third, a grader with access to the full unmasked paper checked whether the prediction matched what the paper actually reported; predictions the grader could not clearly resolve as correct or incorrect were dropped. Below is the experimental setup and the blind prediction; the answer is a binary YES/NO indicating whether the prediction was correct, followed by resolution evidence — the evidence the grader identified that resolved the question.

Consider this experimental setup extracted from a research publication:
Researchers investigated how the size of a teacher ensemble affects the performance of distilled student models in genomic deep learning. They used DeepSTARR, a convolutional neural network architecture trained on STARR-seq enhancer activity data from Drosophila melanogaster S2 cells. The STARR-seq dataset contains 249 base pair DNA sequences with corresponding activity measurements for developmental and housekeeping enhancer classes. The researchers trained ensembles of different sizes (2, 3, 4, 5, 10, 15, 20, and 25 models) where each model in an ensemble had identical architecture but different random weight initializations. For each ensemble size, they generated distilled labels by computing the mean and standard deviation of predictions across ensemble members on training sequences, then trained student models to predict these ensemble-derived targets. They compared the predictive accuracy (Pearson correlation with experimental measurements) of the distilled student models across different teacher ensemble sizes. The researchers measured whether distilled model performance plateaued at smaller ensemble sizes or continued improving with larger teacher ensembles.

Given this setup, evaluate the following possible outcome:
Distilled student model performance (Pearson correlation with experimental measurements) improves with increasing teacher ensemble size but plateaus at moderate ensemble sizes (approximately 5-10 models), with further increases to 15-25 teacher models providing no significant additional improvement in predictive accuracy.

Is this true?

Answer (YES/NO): YES